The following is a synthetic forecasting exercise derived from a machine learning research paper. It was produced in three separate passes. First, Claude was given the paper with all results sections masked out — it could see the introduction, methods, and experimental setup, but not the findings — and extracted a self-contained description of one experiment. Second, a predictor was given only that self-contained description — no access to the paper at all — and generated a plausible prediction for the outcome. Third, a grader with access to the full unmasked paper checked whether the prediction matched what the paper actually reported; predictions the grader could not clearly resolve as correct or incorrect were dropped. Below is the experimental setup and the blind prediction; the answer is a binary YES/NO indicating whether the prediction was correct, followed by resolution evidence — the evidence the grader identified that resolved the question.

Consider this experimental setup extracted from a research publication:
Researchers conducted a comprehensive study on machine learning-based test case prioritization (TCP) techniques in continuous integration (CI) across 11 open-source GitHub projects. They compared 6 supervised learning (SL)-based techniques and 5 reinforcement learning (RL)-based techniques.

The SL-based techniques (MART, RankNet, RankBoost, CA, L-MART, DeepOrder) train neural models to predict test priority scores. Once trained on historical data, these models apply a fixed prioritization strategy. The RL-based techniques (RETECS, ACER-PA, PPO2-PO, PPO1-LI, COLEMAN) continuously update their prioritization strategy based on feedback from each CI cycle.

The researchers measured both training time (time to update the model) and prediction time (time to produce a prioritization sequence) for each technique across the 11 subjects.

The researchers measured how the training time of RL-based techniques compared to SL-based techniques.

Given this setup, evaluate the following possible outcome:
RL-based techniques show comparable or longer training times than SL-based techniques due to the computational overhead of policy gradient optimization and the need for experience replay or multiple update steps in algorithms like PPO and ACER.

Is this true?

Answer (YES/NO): YES